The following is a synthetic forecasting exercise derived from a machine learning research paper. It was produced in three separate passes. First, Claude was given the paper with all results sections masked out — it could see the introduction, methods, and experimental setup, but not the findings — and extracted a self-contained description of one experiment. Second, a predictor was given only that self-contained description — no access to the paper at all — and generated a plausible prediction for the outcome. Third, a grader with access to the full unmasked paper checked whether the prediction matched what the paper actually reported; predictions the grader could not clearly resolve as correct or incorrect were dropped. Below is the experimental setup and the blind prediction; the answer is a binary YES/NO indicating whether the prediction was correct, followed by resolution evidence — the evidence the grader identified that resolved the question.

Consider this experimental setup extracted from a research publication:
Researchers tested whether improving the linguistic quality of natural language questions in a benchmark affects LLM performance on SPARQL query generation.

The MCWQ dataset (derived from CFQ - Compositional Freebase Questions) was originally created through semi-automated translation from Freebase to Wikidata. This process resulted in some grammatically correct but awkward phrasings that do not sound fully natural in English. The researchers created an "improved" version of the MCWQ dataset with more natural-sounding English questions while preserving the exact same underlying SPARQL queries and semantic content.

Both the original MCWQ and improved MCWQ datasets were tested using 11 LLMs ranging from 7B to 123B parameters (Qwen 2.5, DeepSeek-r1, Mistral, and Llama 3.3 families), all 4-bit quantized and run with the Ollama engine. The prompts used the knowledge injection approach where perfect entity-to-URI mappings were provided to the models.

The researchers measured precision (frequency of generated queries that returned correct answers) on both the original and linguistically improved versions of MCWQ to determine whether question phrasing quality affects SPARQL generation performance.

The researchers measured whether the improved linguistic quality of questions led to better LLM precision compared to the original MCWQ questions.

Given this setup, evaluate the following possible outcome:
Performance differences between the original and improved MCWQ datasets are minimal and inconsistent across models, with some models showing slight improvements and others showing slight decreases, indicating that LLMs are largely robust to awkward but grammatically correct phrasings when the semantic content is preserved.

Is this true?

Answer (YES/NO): YES